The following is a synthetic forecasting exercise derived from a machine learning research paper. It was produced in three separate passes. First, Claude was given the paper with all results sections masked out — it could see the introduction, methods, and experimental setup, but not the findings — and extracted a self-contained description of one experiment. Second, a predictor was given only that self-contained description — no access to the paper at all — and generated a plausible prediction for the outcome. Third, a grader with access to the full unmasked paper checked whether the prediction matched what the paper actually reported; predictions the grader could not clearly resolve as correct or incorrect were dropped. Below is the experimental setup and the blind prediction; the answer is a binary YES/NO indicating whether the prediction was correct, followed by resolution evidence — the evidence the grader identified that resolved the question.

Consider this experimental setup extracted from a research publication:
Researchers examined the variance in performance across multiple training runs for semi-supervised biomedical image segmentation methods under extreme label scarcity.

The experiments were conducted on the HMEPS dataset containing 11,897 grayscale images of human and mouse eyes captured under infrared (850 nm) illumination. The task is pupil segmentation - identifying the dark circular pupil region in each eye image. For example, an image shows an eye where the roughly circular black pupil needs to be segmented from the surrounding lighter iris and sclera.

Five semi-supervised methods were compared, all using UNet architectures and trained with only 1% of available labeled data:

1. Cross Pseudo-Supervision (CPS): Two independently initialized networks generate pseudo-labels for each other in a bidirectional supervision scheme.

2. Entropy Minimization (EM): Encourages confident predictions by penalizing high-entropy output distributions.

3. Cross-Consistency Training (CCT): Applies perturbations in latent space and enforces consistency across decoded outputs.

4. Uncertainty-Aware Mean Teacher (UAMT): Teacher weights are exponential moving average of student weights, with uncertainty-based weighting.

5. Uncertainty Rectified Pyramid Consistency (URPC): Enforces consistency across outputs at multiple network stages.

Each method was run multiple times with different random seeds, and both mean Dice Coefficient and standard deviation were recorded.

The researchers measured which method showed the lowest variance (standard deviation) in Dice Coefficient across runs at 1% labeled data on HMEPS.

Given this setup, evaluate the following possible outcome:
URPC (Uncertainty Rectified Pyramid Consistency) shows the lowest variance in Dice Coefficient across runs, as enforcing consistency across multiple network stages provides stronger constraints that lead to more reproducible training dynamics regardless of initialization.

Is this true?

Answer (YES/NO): NO